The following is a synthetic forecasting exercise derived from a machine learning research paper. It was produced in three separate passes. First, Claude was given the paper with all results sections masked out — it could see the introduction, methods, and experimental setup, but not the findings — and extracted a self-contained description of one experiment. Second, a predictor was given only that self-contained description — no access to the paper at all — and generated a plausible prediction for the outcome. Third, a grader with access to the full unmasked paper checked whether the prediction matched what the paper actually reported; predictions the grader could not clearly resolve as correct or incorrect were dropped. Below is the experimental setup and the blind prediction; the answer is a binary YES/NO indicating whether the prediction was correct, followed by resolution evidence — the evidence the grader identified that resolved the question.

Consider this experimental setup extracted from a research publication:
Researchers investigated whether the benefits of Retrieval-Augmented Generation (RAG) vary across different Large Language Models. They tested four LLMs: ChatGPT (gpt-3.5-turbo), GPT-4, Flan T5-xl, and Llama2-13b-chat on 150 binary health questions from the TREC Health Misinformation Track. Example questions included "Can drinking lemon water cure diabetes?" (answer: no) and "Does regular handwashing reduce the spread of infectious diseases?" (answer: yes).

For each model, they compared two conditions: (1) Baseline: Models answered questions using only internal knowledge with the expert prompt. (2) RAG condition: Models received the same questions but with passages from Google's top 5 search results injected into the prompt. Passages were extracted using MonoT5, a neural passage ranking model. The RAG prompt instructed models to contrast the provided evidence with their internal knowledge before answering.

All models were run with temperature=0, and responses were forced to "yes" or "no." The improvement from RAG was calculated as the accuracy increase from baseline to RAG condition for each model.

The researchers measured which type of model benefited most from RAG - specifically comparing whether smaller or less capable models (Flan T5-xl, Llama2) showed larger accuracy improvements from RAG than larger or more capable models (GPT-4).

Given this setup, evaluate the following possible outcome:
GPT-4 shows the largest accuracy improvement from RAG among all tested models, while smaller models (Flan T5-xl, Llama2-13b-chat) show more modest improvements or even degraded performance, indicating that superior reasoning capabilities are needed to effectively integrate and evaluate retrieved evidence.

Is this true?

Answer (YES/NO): NO